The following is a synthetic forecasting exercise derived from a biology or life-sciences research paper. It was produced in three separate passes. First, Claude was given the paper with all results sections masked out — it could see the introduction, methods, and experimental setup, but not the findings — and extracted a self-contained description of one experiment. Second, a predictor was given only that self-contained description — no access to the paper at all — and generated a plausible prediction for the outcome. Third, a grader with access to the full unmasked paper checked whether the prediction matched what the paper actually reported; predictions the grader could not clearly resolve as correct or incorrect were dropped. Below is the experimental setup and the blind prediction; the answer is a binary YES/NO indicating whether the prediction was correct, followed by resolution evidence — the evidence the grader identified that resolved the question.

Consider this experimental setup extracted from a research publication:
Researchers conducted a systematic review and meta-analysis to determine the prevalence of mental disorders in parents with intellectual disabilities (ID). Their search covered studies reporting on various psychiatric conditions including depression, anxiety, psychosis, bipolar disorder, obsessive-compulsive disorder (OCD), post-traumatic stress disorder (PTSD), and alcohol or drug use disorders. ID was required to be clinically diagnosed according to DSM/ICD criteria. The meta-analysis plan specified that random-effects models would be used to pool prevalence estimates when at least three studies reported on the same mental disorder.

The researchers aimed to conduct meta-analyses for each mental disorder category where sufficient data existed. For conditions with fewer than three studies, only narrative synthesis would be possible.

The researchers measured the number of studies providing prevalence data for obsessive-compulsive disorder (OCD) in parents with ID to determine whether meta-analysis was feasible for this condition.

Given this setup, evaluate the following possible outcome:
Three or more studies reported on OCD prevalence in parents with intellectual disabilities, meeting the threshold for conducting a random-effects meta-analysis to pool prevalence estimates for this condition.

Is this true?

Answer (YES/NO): NO